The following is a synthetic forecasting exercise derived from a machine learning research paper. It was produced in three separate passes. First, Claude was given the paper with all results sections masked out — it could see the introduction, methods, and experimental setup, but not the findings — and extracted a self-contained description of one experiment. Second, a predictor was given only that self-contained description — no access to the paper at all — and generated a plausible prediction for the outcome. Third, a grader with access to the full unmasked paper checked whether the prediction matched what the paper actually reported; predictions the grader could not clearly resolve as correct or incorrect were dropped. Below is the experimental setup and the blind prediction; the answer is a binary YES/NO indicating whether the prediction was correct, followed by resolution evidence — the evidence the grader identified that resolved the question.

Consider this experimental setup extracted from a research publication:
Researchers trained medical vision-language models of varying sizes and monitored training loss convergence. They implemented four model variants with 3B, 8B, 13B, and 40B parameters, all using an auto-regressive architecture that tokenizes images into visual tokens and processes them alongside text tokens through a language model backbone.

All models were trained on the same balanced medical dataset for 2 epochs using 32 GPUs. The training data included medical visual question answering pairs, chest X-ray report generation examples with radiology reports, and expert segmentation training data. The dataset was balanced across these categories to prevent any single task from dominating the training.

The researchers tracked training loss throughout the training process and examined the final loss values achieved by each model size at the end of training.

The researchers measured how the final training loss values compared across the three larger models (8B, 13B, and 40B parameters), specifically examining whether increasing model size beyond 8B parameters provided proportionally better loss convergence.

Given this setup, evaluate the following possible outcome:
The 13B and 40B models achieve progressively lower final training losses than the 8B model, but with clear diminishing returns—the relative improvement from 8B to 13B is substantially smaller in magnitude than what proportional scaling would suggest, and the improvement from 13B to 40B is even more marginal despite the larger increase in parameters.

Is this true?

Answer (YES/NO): YES